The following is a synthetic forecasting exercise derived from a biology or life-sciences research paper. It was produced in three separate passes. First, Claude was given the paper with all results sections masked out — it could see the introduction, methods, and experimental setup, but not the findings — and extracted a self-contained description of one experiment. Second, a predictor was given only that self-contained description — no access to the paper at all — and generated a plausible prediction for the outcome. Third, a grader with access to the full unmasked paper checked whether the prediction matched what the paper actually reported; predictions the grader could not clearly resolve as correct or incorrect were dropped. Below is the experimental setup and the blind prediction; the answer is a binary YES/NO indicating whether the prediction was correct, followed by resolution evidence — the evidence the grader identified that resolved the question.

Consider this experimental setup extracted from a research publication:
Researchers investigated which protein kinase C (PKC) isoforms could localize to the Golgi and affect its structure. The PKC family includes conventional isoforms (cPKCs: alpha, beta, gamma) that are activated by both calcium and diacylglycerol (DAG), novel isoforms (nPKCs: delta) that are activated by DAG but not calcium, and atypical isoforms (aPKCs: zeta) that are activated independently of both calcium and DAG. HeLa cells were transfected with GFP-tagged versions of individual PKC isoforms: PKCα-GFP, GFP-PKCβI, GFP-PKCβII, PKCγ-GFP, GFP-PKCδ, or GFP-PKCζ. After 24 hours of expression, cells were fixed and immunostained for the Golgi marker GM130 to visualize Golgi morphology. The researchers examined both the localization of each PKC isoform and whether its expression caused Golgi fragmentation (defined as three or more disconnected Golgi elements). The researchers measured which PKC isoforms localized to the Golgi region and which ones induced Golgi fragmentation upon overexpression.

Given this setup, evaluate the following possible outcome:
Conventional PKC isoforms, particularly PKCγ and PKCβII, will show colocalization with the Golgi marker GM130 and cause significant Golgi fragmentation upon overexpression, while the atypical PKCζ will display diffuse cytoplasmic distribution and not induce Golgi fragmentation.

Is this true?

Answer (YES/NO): NO